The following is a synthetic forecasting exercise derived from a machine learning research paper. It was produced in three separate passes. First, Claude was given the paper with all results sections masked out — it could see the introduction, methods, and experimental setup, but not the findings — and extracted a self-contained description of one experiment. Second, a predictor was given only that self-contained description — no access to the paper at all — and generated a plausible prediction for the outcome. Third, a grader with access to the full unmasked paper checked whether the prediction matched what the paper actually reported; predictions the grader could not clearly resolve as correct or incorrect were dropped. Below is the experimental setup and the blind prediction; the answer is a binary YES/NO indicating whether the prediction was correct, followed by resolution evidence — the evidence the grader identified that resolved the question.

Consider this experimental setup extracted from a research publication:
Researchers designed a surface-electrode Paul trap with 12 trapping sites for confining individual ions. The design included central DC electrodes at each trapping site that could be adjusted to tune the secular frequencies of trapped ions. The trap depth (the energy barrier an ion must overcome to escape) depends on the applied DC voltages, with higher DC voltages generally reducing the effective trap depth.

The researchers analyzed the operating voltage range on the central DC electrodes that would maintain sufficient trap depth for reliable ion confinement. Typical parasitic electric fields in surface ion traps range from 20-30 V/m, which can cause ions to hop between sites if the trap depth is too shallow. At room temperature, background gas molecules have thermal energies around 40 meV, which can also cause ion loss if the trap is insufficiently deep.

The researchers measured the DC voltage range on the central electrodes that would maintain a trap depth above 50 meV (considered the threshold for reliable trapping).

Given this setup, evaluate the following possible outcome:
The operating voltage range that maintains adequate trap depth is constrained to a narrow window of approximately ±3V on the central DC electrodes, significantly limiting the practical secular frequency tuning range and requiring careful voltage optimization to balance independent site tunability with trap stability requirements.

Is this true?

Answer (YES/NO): NO